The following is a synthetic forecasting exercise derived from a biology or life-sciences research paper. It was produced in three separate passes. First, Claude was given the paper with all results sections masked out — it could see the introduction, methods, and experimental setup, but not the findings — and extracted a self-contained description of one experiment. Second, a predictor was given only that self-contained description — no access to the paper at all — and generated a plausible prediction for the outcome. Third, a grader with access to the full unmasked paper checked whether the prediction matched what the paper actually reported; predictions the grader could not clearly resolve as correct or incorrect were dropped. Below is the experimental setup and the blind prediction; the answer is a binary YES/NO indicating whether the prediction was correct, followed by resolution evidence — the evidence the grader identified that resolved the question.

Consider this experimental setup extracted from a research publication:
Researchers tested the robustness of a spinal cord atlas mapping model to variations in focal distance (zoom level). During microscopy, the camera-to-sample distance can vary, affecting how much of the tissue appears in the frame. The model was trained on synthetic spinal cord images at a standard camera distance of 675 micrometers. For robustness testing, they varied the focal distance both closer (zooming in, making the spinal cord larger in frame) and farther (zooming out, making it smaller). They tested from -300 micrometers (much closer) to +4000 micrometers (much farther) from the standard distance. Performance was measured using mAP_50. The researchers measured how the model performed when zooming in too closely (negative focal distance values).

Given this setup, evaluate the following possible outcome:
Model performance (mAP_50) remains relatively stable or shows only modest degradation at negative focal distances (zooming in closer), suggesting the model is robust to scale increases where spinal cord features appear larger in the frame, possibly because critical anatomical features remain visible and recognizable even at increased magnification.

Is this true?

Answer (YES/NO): NO